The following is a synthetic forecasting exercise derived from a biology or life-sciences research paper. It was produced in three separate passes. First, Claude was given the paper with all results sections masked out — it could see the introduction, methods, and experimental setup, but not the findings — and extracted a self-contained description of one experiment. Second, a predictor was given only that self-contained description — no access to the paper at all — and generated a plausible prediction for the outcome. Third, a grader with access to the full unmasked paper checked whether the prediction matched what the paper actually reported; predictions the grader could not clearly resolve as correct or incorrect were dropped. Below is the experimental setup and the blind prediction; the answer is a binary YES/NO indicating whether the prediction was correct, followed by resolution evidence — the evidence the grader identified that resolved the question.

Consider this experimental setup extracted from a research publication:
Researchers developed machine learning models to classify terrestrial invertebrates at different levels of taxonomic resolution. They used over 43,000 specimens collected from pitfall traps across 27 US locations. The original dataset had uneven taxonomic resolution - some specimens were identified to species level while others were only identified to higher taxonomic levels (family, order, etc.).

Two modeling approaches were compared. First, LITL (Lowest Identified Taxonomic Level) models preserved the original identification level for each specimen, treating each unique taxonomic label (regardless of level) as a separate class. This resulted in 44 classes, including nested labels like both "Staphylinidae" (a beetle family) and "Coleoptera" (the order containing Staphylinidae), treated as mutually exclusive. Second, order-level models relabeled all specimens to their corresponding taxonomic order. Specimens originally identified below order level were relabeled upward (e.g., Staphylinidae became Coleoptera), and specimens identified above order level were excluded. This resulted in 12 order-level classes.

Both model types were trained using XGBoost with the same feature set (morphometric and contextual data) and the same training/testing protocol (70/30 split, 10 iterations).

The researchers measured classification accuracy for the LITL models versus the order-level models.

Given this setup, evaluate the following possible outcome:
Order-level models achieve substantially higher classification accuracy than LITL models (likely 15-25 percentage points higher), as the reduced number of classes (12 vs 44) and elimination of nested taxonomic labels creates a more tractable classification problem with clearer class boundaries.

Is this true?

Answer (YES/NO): NO